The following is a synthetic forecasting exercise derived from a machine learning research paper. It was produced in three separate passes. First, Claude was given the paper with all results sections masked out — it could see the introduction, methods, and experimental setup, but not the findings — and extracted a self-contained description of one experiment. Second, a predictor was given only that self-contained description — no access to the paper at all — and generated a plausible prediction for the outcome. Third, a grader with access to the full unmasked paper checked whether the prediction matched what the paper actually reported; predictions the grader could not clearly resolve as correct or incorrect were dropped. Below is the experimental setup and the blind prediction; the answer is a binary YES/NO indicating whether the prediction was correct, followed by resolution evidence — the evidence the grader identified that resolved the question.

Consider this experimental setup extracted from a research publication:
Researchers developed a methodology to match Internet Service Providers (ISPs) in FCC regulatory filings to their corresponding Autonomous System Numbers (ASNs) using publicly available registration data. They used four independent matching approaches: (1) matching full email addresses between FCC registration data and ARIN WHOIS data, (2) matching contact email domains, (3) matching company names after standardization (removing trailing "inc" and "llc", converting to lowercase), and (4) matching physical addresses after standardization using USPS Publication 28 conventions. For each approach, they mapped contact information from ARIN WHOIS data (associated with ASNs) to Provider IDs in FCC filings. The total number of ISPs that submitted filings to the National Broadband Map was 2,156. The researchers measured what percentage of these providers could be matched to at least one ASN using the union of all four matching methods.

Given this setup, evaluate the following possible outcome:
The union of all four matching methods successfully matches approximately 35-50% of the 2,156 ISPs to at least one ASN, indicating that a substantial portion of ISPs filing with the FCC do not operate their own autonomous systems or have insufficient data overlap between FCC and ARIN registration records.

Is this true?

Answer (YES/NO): NO